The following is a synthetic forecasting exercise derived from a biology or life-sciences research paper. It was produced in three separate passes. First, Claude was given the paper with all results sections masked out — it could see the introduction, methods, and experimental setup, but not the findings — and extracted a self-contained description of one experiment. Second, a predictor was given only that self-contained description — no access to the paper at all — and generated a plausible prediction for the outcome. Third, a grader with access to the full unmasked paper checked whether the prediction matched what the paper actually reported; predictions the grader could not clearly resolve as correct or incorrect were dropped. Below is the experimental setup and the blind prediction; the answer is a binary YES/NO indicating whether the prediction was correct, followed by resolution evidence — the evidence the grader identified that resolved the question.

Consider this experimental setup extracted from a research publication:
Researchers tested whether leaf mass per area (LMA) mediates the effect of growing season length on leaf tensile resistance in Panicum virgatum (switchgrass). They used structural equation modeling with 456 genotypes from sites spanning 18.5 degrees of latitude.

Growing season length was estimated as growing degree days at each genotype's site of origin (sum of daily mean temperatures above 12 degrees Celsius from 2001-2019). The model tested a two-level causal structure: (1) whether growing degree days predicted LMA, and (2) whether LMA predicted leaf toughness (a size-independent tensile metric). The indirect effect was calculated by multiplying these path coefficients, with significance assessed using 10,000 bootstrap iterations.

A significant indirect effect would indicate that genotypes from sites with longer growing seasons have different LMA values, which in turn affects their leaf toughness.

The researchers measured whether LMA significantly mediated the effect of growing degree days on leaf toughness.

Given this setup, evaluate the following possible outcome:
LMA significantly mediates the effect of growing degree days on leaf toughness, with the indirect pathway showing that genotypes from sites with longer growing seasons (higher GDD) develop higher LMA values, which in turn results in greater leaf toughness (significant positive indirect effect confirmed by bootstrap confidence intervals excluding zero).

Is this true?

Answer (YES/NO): YES